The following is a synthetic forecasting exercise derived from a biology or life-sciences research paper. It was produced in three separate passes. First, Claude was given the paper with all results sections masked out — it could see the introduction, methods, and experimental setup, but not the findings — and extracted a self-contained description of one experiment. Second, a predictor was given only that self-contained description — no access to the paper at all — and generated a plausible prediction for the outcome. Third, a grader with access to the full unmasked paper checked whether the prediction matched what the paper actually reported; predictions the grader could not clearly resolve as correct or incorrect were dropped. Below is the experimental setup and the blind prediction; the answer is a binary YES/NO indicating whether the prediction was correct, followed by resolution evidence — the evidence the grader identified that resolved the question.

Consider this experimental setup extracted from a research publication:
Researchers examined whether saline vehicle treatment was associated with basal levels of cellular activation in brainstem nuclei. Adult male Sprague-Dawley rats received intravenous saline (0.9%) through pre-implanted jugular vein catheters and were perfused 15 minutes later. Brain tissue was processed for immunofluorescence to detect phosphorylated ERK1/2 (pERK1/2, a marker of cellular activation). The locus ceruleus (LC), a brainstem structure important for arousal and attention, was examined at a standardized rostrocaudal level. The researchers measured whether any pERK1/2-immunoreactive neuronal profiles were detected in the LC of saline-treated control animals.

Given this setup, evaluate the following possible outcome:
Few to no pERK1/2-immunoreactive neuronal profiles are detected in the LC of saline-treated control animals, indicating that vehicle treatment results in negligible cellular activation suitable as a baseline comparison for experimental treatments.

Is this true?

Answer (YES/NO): NO